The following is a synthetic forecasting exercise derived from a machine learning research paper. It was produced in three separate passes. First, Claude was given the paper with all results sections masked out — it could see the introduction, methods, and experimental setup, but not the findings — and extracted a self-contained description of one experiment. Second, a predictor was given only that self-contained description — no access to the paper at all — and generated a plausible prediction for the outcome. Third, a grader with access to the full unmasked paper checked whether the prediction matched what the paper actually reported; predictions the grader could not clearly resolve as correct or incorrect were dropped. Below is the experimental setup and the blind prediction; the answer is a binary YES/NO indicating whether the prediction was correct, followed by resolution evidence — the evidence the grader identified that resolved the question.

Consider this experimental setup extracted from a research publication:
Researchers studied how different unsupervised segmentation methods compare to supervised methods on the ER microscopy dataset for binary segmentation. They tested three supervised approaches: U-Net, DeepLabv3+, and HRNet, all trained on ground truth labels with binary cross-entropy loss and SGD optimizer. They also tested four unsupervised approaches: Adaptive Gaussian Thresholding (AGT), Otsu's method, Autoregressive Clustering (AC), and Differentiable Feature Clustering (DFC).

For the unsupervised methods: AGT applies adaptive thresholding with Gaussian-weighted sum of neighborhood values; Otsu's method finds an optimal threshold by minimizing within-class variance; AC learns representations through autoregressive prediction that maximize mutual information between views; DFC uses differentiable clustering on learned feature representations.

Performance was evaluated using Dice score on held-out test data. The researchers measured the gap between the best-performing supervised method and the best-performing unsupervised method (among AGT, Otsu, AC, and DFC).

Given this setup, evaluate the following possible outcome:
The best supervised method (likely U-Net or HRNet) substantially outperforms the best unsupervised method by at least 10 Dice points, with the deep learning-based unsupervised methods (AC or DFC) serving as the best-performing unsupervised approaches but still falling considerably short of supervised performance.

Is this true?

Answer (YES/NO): NO